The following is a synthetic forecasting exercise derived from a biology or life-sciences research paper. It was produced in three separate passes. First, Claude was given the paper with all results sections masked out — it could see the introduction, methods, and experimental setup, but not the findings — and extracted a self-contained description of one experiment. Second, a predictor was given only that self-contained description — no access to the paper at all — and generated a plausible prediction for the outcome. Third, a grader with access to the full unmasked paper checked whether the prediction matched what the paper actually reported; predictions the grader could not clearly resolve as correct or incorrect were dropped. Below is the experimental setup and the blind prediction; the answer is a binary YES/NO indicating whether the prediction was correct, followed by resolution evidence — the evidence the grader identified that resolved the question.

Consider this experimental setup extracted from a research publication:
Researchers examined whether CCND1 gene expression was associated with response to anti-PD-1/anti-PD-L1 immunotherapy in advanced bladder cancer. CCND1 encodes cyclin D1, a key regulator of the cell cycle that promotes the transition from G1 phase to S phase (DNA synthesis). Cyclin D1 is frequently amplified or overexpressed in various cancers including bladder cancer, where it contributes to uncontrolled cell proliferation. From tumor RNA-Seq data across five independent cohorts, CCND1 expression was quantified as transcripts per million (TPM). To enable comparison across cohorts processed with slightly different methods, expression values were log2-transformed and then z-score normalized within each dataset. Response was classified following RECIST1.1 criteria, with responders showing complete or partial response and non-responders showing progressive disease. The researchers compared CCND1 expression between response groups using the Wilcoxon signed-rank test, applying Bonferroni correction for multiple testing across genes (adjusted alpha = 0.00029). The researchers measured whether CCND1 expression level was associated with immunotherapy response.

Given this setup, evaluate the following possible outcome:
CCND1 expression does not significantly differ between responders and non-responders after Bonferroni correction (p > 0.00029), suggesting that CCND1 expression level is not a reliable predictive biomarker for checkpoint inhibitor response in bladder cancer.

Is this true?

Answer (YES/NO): YES